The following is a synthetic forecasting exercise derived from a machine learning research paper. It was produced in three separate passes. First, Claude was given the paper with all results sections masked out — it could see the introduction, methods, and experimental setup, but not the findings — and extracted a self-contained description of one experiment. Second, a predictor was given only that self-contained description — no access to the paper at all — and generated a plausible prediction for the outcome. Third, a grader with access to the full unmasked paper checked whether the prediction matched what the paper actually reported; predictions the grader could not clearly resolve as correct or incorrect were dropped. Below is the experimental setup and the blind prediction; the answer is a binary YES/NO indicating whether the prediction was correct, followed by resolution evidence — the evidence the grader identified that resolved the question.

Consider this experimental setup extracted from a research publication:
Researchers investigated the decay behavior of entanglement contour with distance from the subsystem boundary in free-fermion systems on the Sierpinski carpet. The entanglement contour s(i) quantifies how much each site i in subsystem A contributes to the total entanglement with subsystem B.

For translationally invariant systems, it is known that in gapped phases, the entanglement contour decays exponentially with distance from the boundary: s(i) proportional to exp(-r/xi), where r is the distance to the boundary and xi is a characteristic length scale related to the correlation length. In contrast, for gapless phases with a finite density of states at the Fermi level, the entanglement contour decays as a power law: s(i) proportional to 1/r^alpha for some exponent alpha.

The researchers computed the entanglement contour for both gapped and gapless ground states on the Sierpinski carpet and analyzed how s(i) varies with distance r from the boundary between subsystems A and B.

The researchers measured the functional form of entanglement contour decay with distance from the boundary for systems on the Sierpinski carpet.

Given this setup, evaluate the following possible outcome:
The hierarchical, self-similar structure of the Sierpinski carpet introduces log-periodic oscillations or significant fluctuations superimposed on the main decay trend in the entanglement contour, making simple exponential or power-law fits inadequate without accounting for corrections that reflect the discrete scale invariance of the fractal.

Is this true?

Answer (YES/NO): NO